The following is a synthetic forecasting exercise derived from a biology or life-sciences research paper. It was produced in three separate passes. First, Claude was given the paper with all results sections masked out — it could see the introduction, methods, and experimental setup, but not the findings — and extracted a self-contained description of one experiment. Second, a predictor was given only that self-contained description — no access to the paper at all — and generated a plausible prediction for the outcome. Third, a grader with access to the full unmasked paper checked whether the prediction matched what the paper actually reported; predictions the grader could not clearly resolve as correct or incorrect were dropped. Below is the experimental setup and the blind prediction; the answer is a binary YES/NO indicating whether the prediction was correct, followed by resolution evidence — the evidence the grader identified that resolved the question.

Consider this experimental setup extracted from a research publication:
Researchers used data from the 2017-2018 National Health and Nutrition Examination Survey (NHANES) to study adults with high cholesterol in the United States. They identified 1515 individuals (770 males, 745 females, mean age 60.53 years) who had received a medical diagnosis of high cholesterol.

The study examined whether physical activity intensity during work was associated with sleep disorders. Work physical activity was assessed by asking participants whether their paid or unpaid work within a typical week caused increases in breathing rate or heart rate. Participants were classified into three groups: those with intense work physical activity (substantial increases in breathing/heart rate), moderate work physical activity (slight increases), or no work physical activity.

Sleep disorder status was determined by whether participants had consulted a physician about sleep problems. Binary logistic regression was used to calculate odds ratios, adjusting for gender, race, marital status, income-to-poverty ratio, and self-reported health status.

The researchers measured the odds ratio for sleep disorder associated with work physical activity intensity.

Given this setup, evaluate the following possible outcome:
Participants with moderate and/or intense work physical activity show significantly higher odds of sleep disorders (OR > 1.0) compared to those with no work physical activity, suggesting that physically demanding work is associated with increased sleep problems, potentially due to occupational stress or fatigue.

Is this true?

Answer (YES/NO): YES